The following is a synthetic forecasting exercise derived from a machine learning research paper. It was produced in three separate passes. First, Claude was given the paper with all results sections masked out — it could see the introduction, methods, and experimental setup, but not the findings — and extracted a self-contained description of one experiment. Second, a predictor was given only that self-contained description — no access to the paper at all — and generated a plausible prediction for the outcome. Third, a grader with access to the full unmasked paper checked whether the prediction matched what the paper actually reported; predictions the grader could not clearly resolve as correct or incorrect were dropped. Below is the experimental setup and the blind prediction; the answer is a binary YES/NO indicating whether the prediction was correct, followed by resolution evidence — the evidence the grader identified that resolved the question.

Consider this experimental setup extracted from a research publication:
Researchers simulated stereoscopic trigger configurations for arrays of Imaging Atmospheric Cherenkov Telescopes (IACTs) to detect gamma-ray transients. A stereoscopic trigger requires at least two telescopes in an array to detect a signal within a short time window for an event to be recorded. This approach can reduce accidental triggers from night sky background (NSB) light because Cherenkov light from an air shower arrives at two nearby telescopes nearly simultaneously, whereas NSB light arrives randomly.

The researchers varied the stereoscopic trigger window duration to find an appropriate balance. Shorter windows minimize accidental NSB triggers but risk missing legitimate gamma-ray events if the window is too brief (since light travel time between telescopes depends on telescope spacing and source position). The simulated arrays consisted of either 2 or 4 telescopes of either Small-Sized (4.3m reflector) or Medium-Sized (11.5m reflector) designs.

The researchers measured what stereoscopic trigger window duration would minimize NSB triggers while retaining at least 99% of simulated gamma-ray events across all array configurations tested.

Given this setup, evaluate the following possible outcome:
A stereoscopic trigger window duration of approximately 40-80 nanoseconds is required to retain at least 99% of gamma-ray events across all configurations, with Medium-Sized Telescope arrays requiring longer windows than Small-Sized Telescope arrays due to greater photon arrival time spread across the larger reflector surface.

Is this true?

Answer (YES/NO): NO